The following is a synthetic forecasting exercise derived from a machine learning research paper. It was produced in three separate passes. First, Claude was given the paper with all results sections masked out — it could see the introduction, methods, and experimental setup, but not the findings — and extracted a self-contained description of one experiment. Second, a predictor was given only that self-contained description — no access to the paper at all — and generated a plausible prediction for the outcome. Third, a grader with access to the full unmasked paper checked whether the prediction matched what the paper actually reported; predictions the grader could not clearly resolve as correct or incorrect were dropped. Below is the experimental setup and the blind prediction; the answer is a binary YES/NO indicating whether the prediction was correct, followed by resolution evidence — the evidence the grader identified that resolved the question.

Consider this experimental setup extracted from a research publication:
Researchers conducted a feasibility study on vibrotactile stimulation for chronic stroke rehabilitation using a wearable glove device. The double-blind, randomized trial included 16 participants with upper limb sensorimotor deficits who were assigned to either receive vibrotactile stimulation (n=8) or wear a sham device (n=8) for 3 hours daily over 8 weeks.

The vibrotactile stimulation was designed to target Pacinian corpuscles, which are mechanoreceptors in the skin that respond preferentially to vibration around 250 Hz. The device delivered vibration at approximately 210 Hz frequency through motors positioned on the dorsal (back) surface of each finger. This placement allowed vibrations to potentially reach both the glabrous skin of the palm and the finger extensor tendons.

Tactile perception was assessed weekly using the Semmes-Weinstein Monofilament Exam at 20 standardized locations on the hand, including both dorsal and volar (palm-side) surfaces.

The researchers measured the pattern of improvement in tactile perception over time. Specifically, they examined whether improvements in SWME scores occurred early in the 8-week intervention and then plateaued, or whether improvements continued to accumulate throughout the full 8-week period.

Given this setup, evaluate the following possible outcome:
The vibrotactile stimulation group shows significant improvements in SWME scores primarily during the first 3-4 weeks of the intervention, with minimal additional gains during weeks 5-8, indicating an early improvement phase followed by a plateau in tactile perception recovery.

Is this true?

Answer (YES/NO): NO